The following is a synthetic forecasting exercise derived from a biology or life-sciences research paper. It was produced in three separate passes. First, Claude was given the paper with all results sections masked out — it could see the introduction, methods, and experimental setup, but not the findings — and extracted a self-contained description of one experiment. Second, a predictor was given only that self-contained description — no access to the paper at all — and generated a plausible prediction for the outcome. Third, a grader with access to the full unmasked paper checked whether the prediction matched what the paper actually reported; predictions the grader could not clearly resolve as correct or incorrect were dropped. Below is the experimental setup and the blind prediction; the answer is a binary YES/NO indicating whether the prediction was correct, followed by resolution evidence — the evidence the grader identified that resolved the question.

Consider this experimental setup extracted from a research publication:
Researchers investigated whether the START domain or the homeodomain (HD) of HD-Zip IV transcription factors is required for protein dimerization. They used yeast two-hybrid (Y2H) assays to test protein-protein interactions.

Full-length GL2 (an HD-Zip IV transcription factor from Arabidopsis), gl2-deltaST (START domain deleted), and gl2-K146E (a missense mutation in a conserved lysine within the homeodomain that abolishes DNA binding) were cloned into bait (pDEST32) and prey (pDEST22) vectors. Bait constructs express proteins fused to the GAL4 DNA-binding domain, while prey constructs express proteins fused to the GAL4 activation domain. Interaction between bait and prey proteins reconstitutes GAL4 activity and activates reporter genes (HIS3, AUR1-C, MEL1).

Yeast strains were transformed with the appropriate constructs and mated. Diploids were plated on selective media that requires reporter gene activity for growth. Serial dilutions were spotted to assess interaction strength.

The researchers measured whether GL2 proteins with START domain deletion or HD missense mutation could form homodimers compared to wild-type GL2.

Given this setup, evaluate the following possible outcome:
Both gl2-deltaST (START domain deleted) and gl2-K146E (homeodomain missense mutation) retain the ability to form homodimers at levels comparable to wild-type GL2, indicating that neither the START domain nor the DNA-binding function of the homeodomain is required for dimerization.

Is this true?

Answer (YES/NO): NO